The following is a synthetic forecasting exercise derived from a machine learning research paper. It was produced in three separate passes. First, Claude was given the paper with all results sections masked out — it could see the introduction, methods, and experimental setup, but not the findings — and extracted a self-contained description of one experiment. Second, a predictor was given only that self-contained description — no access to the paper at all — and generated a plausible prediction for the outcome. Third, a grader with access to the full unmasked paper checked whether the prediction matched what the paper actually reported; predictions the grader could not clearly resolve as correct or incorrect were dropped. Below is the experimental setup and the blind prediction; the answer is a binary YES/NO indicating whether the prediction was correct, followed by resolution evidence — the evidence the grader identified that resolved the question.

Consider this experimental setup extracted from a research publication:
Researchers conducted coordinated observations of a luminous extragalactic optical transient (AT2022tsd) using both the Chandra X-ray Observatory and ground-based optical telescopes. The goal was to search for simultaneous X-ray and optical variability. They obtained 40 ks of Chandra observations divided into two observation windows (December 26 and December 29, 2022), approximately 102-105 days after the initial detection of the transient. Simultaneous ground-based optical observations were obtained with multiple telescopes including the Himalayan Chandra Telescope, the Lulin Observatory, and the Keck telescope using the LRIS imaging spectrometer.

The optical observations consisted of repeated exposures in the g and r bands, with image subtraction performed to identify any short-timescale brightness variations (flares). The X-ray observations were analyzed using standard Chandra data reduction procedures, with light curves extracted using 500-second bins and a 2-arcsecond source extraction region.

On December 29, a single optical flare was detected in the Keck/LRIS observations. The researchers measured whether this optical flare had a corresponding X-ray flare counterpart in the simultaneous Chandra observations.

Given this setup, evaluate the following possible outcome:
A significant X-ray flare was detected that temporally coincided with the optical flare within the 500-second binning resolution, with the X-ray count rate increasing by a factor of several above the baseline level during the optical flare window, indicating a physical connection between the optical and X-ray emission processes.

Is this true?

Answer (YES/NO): NO